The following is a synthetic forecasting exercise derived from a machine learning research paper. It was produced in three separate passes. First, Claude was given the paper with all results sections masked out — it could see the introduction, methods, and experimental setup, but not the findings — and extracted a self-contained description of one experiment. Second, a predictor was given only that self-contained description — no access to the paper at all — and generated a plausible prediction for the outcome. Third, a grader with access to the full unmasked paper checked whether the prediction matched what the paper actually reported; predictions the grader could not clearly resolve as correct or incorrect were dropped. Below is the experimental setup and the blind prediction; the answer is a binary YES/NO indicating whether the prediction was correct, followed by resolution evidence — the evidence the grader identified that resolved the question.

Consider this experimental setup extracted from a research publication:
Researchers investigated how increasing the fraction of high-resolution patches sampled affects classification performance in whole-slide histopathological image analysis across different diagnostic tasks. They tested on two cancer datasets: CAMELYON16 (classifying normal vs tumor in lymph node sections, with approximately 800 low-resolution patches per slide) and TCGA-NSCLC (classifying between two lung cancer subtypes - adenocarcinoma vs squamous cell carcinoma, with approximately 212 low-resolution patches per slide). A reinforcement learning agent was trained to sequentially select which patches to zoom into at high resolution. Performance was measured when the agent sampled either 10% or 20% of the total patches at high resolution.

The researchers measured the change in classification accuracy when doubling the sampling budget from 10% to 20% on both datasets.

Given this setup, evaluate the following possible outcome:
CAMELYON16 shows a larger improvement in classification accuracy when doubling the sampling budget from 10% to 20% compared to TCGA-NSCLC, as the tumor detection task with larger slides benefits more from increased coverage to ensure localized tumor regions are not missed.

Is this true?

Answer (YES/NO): YES